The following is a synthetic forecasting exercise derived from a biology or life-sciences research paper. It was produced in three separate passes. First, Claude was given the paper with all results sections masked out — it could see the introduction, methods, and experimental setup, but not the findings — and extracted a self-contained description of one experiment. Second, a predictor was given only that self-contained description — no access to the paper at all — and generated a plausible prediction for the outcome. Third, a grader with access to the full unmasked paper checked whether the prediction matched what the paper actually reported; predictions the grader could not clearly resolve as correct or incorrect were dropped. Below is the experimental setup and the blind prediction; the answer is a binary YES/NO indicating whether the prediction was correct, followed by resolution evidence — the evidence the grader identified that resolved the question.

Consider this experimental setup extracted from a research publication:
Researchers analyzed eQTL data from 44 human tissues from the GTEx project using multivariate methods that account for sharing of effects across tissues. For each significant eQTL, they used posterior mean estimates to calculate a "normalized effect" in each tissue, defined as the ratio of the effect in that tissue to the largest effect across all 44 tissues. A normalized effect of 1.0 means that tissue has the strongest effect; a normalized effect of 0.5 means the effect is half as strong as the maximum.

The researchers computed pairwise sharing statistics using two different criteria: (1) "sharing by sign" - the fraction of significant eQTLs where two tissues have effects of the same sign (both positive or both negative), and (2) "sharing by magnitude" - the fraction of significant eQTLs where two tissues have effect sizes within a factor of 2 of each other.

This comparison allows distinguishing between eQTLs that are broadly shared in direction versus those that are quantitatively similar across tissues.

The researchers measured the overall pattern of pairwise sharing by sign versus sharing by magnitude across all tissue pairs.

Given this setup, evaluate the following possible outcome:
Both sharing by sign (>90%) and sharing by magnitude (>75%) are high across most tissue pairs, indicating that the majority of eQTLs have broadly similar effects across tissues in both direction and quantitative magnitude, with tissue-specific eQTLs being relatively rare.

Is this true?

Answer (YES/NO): NO